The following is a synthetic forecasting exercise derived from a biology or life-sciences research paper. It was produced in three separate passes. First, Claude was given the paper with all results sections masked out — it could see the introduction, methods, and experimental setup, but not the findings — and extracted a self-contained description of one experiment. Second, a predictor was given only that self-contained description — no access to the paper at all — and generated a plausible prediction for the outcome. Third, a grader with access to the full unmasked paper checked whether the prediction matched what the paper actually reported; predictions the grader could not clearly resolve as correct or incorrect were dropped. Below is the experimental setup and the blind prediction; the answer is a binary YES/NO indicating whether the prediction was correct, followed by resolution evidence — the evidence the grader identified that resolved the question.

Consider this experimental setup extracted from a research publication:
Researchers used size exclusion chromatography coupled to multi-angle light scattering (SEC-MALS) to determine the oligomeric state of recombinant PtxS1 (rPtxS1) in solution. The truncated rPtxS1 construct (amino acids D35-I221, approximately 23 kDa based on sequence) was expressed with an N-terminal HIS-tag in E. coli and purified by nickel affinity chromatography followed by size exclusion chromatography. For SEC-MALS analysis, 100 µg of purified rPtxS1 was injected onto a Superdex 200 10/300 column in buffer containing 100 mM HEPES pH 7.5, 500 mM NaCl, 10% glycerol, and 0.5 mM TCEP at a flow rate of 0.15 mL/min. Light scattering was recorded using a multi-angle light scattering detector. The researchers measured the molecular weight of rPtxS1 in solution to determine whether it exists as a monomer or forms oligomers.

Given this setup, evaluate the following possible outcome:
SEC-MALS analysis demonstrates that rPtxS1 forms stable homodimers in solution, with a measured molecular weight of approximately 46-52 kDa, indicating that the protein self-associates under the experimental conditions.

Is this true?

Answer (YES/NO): NO